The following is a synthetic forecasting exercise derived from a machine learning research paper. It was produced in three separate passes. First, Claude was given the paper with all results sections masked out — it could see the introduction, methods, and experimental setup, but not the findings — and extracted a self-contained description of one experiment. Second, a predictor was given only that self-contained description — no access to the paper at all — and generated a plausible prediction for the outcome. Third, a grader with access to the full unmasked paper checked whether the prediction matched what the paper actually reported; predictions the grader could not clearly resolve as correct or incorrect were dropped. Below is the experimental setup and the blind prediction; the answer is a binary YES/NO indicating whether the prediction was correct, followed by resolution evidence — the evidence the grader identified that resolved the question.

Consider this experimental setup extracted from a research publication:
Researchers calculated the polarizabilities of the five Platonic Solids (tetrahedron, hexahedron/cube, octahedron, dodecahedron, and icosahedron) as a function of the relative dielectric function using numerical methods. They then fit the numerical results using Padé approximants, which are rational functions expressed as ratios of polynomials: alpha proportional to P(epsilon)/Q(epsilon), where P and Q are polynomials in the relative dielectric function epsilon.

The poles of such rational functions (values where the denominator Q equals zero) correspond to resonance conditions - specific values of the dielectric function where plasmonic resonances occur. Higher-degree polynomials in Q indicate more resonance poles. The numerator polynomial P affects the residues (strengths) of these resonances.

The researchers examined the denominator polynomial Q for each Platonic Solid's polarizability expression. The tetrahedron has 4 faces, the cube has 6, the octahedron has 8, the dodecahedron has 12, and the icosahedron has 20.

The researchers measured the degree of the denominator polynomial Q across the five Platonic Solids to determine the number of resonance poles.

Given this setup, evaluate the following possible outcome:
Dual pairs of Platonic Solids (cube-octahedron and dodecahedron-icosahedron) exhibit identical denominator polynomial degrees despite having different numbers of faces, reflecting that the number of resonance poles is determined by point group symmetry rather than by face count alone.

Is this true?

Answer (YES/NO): YES